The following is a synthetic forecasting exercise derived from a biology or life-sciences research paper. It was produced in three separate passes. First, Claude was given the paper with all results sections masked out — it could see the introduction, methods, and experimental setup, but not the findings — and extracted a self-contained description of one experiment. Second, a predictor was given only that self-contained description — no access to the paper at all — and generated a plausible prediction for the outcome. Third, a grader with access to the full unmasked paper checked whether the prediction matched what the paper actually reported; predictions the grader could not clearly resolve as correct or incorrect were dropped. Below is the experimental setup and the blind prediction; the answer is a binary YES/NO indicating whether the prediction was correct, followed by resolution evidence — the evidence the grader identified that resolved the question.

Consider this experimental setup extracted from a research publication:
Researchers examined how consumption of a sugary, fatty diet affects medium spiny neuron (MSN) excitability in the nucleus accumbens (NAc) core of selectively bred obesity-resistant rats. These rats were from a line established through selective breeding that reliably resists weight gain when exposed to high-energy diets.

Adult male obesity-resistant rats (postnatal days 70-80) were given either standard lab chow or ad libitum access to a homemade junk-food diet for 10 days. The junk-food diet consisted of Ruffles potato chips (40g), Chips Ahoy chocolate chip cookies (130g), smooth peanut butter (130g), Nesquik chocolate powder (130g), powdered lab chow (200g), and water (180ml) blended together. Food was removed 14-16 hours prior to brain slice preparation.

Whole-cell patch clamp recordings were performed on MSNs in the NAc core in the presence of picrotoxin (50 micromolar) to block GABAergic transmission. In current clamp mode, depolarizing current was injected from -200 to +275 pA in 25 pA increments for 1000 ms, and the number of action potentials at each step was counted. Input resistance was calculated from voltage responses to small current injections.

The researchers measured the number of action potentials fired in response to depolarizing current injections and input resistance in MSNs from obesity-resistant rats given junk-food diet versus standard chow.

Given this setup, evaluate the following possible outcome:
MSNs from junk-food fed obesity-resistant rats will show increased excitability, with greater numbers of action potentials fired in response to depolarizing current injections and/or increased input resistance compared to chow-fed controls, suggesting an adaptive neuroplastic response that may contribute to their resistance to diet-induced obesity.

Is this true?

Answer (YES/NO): YES